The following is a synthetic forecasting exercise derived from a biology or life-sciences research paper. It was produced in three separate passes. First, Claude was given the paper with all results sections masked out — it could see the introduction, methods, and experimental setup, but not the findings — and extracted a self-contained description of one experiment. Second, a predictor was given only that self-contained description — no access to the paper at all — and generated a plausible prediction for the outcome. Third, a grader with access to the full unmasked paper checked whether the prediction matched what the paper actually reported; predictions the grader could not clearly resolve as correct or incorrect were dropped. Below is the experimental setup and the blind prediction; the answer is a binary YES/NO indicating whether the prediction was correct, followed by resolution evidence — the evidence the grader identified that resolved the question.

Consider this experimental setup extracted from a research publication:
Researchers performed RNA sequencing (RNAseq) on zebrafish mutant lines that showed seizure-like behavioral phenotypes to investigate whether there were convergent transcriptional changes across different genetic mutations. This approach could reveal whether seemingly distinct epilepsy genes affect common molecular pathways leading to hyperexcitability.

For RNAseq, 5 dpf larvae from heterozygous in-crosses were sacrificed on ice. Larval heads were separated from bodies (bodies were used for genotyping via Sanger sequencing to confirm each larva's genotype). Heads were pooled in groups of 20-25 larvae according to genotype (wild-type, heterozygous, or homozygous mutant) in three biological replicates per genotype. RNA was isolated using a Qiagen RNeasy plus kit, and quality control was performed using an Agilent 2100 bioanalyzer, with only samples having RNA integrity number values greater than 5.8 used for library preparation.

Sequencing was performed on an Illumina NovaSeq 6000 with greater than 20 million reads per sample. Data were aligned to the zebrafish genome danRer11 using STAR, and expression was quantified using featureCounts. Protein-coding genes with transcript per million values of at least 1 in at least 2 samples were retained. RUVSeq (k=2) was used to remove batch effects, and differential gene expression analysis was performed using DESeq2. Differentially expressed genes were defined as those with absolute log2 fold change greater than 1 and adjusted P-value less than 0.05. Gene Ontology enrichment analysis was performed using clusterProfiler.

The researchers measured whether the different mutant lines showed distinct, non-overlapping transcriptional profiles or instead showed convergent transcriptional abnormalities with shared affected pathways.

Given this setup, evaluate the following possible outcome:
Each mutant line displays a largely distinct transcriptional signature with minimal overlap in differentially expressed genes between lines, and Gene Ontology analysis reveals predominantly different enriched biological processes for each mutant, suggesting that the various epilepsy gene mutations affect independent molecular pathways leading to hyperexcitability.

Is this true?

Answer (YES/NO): NO